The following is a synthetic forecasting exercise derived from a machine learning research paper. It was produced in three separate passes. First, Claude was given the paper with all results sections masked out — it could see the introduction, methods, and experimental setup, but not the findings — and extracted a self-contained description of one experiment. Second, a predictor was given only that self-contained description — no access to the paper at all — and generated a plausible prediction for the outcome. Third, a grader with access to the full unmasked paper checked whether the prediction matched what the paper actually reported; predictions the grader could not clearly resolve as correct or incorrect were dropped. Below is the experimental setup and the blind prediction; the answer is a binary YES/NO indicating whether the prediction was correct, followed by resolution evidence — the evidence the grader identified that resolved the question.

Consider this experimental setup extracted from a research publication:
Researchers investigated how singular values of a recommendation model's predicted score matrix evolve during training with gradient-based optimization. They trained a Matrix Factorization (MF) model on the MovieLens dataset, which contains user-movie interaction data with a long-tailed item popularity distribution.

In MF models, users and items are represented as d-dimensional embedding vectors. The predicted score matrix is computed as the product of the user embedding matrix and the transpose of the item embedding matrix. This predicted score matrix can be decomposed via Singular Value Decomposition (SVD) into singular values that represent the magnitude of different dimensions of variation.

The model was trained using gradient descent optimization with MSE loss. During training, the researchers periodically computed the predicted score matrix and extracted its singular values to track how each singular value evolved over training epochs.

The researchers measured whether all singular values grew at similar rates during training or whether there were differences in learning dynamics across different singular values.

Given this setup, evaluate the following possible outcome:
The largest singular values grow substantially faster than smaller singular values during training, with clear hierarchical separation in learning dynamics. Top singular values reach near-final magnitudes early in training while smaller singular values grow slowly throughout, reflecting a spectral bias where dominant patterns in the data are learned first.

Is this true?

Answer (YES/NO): YES